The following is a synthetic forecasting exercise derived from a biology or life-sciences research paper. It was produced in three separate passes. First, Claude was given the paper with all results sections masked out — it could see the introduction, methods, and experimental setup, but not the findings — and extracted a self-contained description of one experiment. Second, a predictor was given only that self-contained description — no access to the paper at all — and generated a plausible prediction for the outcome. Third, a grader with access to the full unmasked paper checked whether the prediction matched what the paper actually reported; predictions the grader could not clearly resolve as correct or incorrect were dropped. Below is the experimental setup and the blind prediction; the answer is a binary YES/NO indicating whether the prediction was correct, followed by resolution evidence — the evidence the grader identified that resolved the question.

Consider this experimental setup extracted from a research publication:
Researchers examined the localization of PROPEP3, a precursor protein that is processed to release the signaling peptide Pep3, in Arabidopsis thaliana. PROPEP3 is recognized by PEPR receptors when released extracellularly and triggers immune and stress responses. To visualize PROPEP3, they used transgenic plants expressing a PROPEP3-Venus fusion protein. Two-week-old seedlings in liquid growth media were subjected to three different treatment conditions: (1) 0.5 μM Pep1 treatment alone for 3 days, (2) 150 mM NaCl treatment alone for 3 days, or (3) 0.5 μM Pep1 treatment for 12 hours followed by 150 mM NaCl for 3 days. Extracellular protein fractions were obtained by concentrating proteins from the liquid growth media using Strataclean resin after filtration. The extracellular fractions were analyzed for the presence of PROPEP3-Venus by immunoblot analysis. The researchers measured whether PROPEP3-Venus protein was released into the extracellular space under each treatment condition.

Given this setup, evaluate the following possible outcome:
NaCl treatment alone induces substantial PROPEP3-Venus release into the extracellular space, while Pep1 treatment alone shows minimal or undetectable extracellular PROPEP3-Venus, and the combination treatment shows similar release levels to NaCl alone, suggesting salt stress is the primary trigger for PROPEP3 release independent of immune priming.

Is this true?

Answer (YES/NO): NO